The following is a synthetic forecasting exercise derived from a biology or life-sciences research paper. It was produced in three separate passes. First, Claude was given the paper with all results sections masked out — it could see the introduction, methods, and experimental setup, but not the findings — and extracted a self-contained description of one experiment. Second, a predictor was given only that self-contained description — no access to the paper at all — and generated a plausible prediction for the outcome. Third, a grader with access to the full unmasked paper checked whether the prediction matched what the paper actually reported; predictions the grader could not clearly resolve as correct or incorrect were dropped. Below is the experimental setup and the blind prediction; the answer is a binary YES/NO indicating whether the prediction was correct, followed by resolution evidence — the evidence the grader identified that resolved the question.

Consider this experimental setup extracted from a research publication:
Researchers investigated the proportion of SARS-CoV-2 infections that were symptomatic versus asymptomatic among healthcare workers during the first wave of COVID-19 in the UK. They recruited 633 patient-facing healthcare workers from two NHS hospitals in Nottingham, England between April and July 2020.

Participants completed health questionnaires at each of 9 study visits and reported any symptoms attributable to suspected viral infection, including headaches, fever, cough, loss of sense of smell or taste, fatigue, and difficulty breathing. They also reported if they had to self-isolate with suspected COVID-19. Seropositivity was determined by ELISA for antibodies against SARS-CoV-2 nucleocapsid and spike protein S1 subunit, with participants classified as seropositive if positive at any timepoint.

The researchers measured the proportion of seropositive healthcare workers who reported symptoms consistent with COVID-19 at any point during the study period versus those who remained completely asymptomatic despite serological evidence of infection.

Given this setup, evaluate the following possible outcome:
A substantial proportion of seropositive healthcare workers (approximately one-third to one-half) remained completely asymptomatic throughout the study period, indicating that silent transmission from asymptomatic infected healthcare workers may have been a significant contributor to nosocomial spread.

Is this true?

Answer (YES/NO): NO